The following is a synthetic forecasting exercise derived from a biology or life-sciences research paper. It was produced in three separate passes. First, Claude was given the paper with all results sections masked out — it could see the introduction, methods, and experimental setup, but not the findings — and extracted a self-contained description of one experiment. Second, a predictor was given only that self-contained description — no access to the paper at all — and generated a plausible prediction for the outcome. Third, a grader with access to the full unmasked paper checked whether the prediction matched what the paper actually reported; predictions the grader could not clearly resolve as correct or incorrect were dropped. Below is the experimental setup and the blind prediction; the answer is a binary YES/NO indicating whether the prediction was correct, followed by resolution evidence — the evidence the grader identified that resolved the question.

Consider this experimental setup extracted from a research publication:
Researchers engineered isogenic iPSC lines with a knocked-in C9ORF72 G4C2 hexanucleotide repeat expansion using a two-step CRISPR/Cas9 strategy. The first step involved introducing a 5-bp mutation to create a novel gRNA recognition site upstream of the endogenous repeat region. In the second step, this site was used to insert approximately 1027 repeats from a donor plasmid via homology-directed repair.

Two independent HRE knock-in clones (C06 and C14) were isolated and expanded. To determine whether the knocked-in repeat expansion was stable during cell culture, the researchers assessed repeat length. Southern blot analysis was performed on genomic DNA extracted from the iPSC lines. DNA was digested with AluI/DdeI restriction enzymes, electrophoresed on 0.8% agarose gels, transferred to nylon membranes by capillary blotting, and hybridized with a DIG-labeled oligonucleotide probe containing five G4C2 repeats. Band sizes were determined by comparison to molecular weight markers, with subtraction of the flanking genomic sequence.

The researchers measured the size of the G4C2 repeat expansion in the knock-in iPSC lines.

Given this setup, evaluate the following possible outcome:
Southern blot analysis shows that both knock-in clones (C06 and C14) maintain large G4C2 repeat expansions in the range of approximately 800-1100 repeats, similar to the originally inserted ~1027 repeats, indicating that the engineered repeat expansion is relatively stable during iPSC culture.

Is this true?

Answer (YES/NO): NO